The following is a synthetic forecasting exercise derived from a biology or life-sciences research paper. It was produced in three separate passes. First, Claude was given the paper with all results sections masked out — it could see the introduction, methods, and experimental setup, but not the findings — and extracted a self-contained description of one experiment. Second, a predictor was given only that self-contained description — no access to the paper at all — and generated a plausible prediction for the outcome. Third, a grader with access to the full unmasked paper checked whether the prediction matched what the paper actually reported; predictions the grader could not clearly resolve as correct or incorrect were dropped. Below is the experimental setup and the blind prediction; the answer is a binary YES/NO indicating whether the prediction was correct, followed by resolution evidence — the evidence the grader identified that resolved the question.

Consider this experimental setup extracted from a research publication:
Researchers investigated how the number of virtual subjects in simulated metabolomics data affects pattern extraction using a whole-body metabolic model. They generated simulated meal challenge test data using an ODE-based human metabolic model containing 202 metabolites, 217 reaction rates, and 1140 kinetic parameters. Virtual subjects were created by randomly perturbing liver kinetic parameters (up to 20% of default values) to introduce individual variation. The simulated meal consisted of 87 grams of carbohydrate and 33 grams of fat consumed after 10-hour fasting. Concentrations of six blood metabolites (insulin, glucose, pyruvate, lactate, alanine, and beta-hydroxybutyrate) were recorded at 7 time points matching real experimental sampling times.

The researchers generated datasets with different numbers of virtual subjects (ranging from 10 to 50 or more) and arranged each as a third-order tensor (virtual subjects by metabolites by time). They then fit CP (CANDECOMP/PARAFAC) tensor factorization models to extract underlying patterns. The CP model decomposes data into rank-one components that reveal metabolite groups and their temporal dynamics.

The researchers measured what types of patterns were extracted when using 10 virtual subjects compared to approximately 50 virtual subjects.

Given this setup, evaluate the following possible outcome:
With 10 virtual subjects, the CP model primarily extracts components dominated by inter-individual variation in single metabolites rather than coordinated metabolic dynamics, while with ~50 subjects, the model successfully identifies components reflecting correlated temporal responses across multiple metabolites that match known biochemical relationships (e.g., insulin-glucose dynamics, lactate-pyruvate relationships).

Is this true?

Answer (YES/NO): NO